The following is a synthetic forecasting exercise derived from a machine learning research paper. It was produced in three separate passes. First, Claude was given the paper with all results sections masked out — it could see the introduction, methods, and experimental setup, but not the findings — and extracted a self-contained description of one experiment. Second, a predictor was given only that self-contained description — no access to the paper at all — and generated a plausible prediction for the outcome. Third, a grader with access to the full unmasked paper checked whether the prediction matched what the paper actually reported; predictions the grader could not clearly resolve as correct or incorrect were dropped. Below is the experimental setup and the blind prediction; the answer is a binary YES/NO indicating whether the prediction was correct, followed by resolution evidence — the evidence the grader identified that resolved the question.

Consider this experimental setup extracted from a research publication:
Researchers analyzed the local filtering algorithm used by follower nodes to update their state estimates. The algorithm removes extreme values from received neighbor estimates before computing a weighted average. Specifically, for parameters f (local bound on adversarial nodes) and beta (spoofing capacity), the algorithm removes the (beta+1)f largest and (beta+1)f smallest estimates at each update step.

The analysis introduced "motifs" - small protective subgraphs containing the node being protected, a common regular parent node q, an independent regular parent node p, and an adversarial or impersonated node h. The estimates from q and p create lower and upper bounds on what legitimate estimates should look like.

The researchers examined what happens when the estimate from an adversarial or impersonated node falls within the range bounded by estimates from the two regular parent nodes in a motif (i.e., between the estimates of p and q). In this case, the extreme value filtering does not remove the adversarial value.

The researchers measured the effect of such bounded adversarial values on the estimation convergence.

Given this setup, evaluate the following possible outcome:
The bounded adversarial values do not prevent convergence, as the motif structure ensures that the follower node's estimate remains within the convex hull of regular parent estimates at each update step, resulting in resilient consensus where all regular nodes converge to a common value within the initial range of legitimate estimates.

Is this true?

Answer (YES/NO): NO